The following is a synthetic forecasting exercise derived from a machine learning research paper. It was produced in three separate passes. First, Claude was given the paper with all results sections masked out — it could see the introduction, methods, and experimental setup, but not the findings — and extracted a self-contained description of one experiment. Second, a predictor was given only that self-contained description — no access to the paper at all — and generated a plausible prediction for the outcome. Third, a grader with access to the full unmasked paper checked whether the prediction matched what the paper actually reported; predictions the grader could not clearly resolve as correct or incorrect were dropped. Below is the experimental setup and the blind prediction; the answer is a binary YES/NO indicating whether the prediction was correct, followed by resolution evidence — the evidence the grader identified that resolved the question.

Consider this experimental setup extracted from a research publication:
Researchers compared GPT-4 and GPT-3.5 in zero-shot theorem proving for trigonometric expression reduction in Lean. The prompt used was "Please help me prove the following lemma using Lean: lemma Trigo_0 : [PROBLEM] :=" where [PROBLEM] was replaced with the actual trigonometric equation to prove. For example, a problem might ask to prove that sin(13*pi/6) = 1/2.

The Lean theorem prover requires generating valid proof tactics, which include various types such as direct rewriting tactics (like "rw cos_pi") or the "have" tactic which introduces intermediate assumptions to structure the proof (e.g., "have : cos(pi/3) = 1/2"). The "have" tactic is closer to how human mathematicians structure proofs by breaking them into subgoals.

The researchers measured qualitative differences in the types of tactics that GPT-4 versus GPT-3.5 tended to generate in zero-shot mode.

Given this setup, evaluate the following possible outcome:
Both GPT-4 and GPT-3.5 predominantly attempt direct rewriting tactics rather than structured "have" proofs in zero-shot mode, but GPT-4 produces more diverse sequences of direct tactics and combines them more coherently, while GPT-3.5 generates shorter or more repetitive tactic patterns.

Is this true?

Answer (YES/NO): NO